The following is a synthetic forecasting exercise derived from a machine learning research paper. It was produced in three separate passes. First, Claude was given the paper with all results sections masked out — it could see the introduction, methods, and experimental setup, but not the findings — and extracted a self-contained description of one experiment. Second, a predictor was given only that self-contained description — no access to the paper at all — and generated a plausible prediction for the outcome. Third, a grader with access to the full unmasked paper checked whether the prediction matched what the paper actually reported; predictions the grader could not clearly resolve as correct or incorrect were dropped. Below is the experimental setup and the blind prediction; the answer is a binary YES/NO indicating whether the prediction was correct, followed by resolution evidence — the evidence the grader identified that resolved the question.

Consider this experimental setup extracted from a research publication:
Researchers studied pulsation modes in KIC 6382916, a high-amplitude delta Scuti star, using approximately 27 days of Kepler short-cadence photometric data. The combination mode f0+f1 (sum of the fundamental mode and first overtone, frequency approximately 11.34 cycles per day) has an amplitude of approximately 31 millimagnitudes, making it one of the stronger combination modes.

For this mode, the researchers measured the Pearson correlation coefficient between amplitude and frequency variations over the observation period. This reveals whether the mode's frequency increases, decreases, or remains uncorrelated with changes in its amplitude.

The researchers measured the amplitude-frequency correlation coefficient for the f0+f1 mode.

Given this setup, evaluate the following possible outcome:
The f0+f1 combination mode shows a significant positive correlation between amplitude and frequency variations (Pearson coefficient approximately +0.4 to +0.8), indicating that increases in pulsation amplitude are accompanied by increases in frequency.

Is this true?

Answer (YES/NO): NO